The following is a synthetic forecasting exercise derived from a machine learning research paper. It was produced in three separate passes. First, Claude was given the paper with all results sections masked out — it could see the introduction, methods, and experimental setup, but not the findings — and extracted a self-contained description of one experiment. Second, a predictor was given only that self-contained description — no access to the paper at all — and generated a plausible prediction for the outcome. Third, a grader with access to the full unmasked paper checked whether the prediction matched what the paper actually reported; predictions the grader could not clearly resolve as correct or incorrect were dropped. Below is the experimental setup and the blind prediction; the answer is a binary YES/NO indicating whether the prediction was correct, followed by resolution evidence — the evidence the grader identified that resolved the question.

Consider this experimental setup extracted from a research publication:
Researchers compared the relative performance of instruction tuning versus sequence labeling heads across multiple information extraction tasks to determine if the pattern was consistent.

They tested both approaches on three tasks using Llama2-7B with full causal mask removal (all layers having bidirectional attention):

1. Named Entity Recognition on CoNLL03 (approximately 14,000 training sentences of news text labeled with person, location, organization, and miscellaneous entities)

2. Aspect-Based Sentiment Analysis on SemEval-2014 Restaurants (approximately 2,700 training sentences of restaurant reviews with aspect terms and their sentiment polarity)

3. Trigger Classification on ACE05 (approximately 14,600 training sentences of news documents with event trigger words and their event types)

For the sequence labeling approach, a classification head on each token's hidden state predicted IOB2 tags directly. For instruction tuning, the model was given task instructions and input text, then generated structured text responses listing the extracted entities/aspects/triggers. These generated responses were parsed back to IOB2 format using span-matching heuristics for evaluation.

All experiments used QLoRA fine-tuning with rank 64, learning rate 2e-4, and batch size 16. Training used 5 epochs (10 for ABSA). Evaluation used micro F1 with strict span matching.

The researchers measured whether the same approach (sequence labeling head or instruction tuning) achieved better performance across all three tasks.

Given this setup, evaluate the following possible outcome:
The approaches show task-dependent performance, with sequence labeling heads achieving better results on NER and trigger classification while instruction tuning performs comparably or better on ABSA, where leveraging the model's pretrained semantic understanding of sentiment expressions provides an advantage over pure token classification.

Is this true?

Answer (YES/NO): YES